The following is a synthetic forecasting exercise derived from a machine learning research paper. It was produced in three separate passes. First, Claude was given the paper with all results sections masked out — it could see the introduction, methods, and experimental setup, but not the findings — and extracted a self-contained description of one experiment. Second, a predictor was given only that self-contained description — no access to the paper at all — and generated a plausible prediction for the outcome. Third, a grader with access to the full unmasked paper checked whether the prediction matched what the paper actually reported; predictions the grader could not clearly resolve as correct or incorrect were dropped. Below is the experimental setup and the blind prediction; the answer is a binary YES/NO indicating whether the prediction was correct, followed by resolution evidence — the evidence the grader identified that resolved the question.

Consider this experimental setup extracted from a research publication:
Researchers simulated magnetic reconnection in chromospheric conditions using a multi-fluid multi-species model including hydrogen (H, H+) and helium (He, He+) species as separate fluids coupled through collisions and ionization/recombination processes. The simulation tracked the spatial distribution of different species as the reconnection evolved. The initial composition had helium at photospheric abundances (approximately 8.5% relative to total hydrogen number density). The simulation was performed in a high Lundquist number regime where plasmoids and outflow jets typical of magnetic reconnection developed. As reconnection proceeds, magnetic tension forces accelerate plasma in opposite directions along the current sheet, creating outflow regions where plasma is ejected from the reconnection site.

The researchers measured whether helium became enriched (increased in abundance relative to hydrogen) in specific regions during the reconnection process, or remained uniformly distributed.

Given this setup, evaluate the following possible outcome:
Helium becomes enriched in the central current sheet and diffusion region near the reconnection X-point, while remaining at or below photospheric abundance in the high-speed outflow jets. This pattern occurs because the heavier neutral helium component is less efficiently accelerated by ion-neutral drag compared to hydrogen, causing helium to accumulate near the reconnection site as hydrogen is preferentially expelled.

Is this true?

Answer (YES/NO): NO